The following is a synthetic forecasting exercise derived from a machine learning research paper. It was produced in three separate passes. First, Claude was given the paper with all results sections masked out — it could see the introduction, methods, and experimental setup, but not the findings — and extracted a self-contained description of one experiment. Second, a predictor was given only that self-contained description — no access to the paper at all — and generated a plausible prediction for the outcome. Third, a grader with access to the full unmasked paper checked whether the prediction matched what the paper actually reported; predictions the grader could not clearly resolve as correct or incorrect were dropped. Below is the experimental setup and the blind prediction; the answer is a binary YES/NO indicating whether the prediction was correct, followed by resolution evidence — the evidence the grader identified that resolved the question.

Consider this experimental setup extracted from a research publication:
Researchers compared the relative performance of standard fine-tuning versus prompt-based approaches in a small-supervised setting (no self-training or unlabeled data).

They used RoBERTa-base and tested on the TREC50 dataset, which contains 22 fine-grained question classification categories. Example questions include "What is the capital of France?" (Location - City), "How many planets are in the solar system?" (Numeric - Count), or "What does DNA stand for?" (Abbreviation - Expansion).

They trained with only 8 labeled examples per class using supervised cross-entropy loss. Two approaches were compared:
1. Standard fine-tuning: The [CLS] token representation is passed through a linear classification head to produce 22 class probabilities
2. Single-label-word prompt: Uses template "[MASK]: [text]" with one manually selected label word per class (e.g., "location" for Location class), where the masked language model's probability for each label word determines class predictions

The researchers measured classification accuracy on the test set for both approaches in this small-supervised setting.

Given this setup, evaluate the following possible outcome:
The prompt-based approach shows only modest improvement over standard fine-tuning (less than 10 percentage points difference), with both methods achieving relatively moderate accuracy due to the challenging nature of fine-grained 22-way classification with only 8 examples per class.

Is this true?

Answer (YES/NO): YES